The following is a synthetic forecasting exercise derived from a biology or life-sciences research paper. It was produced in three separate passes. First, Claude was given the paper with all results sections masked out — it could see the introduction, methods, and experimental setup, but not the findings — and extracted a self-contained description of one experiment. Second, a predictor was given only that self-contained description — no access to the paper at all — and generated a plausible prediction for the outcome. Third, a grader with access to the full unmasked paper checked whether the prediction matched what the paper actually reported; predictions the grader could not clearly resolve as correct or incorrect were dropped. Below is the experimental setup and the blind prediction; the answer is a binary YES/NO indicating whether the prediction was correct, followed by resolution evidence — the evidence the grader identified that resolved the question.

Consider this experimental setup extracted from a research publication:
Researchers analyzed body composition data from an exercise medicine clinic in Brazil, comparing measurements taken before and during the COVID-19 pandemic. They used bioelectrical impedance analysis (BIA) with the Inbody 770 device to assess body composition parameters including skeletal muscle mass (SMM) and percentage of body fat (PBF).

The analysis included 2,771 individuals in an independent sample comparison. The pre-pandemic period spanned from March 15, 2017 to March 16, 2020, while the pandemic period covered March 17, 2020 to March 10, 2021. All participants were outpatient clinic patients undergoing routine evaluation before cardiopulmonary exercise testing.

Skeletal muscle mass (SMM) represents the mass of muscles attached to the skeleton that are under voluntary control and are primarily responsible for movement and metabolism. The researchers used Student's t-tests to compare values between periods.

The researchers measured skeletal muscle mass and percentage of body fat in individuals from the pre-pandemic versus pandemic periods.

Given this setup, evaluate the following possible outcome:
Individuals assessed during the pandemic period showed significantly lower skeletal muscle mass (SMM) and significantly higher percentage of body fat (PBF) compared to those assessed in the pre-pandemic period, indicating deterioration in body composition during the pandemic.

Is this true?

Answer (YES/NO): YES